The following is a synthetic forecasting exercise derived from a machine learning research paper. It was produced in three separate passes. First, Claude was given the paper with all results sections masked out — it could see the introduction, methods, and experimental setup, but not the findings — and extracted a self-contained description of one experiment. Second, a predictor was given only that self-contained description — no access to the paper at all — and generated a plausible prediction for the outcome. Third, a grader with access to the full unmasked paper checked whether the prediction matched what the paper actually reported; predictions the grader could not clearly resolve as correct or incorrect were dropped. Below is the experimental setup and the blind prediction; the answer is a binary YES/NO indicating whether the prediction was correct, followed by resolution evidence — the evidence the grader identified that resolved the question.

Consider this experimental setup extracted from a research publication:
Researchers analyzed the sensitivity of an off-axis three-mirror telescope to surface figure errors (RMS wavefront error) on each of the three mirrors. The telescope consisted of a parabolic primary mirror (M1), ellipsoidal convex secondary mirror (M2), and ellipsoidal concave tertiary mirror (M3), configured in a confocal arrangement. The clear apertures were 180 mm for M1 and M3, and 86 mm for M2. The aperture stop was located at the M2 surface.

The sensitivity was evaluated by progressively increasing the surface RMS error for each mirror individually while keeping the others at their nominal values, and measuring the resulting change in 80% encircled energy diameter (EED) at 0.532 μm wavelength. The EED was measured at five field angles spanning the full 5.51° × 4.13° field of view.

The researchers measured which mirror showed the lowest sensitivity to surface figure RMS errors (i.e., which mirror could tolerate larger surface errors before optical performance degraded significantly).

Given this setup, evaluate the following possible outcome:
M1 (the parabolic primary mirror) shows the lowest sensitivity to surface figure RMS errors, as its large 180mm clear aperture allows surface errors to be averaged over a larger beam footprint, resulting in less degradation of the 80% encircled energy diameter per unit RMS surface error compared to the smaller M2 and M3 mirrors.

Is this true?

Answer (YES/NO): NO